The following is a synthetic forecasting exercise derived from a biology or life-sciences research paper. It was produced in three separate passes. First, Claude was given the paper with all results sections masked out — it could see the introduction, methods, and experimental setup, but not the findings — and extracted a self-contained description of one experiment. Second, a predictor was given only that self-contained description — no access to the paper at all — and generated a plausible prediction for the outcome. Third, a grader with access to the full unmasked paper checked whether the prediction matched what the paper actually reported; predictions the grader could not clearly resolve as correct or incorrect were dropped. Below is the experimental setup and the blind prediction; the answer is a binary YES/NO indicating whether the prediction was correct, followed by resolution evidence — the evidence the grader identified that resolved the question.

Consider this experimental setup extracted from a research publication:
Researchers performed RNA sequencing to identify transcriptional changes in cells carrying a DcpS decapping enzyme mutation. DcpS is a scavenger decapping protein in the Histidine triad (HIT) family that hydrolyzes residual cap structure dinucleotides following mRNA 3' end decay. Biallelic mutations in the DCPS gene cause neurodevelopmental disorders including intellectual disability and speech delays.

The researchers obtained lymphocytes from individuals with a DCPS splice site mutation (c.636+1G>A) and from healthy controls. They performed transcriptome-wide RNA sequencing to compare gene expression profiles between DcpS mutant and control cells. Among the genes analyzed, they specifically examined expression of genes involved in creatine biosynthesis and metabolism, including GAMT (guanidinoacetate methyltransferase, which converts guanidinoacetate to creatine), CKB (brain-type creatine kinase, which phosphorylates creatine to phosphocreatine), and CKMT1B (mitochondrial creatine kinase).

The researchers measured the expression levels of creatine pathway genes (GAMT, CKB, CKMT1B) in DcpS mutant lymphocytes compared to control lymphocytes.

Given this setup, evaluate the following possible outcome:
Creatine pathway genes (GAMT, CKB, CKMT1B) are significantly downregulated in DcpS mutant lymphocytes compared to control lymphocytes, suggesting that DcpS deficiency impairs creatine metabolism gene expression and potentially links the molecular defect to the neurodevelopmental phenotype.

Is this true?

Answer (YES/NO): YES